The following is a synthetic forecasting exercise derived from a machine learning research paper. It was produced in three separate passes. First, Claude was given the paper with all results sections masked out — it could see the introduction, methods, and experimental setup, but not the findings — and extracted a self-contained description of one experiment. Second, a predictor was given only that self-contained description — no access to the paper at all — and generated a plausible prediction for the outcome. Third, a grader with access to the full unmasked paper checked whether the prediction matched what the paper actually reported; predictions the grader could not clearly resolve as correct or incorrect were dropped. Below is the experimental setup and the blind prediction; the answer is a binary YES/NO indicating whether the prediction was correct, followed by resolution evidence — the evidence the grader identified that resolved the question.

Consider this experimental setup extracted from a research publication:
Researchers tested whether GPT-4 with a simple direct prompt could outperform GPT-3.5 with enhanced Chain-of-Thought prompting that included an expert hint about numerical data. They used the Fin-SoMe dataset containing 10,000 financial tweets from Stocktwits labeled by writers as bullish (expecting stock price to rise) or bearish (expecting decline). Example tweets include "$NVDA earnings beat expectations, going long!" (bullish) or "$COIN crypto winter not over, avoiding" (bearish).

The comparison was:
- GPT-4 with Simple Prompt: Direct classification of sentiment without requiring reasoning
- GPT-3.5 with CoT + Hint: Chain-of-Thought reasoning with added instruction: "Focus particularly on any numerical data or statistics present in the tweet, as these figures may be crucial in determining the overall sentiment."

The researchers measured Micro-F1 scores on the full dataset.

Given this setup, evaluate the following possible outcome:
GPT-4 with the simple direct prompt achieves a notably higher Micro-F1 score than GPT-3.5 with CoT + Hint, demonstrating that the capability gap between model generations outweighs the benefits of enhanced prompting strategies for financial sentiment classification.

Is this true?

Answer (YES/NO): NO